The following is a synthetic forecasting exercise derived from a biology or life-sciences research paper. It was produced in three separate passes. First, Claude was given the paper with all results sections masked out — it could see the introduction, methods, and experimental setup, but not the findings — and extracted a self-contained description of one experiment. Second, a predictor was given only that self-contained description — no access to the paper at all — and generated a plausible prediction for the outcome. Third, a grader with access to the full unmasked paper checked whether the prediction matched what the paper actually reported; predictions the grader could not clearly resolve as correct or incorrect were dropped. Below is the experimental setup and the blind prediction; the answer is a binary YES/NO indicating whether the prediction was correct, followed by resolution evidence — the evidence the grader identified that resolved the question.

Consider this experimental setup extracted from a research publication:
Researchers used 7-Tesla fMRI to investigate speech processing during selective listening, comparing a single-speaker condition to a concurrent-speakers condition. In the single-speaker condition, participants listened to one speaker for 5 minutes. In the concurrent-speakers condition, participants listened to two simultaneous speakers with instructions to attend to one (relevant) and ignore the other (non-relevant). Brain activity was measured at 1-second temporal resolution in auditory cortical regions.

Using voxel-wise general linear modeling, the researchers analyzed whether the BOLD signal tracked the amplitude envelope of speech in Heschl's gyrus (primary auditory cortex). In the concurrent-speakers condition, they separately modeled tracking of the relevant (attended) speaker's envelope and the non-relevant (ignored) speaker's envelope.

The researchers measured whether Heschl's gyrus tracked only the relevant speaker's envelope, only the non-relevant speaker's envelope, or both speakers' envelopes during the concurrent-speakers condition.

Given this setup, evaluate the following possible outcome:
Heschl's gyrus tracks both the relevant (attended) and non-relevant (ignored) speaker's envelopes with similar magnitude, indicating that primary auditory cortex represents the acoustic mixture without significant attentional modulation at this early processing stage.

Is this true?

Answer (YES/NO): NO